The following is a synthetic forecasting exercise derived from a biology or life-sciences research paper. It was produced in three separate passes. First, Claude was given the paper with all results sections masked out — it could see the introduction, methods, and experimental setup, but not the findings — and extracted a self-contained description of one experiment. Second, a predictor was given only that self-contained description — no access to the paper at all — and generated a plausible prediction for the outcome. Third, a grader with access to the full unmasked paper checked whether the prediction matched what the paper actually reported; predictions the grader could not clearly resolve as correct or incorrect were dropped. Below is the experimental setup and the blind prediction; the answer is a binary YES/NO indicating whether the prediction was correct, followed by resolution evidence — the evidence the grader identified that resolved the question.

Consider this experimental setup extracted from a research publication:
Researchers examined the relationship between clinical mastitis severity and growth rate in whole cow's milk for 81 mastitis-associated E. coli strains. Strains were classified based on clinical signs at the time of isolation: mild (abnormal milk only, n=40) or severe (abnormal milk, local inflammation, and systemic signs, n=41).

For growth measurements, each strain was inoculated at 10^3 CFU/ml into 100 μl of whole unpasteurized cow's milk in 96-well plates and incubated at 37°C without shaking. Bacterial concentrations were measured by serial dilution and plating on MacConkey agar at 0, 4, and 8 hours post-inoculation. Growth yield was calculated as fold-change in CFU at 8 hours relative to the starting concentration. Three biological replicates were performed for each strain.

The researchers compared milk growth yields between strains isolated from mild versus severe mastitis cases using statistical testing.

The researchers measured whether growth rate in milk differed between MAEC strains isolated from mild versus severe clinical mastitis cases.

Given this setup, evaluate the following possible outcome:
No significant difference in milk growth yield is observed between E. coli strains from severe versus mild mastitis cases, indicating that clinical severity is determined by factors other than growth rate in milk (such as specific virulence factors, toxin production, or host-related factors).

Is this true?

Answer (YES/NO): YES